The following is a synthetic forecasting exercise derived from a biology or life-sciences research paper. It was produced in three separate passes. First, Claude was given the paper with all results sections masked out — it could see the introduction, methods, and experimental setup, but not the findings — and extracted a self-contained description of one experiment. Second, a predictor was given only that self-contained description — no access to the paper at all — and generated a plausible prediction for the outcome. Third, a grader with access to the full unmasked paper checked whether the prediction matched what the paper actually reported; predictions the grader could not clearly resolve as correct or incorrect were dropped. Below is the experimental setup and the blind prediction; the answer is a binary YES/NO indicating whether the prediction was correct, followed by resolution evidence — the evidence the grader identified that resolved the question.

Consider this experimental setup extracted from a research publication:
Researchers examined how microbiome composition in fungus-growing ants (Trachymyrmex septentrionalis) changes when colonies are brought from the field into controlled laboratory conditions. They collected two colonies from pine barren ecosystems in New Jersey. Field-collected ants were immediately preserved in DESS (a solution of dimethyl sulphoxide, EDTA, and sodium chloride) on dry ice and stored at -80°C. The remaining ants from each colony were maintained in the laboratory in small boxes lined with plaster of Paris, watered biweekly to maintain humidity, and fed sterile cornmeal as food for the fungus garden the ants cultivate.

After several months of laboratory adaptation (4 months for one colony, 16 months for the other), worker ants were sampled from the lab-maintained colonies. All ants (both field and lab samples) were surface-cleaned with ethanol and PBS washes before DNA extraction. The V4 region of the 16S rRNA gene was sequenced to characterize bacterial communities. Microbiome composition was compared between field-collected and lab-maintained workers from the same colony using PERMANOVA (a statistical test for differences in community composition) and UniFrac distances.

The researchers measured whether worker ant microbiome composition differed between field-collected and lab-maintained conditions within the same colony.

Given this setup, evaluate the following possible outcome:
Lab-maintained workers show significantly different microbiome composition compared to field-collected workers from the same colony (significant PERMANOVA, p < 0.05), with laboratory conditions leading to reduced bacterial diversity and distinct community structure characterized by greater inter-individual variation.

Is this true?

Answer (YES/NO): NO